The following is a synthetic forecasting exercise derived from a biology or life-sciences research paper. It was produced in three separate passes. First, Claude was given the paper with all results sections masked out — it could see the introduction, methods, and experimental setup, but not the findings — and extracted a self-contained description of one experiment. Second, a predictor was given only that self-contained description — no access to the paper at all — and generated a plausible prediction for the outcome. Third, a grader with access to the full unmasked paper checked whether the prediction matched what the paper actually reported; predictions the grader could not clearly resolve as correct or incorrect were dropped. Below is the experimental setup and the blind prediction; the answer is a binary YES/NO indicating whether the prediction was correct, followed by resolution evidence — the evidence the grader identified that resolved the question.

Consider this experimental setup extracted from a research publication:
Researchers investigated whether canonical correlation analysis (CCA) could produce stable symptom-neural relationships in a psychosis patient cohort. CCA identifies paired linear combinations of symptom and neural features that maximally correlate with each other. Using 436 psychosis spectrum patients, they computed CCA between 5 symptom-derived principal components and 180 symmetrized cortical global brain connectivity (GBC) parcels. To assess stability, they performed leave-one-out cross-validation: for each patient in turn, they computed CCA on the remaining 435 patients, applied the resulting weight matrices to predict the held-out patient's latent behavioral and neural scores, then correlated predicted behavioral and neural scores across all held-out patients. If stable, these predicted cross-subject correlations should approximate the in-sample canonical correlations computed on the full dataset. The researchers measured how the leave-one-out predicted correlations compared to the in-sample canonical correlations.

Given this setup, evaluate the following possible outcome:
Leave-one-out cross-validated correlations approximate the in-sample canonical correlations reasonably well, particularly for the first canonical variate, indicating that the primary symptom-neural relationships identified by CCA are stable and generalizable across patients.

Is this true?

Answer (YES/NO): NO